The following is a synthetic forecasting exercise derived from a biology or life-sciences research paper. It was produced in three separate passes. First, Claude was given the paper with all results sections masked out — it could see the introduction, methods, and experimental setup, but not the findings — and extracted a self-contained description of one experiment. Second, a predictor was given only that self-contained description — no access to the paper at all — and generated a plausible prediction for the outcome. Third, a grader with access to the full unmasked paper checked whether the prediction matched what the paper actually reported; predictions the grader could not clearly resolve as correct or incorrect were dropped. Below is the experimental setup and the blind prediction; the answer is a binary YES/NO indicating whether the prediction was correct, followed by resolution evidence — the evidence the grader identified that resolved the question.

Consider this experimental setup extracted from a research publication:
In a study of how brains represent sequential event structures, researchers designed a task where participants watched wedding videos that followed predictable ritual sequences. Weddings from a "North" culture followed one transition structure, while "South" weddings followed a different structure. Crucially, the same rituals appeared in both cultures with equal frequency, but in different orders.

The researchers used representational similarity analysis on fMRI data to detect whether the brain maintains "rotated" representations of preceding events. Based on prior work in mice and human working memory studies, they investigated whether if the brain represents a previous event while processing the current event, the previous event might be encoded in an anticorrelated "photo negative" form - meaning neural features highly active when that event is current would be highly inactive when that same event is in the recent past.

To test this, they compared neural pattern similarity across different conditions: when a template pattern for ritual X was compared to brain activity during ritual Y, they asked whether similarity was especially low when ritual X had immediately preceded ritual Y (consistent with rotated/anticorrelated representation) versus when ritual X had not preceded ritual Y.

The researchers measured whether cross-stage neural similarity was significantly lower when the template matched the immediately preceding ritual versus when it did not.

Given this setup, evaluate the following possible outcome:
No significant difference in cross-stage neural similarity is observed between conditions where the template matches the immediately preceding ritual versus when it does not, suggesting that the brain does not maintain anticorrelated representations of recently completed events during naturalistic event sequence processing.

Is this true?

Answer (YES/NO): NO